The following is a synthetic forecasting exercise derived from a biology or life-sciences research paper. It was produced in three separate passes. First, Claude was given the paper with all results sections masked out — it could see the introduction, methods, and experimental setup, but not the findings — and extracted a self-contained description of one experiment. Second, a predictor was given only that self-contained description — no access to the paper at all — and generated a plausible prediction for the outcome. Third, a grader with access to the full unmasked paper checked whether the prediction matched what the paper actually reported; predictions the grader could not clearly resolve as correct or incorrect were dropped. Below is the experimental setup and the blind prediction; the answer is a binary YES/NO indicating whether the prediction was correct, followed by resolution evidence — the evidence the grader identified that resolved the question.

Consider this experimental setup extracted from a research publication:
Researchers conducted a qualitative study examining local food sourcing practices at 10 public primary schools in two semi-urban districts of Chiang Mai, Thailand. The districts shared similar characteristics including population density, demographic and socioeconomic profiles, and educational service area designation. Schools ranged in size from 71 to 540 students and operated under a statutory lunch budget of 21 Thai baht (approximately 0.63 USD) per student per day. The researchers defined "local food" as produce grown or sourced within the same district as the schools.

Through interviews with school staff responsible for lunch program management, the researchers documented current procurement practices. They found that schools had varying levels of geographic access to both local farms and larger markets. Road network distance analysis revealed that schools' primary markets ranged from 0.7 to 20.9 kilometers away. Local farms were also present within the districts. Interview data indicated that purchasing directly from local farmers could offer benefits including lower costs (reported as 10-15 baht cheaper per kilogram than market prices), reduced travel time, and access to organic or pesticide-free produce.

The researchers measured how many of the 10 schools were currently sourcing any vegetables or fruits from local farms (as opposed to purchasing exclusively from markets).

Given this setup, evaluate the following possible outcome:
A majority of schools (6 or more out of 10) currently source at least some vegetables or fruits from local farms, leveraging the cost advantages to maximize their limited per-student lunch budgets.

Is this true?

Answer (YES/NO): NO